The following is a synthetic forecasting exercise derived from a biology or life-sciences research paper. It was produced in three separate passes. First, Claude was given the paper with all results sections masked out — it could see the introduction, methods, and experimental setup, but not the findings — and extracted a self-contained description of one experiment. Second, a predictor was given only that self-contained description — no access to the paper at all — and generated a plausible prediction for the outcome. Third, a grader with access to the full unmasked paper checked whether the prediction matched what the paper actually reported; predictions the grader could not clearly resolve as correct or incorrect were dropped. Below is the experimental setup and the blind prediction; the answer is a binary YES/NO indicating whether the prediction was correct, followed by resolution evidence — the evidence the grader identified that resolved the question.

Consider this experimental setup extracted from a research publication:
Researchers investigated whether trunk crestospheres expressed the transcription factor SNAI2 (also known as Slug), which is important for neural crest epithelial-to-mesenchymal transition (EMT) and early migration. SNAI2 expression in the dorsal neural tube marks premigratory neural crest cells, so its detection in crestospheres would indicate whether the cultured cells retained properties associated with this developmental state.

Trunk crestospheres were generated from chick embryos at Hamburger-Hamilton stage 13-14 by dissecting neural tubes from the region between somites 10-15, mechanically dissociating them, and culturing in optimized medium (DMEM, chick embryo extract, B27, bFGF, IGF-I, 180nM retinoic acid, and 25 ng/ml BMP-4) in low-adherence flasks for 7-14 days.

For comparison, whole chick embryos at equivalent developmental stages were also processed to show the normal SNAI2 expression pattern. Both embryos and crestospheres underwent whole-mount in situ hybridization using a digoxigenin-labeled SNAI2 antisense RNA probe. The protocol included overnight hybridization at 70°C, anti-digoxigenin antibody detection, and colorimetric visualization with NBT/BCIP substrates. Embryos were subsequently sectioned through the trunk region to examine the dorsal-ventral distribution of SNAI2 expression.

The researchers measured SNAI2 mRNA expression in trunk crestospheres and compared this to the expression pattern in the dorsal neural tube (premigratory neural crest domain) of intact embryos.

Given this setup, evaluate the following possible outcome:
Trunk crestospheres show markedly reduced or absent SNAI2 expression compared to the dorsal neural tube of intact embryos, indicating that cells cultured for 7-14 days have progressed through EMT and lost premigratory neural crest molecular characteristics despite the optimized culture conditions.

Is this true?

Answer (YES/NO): NO